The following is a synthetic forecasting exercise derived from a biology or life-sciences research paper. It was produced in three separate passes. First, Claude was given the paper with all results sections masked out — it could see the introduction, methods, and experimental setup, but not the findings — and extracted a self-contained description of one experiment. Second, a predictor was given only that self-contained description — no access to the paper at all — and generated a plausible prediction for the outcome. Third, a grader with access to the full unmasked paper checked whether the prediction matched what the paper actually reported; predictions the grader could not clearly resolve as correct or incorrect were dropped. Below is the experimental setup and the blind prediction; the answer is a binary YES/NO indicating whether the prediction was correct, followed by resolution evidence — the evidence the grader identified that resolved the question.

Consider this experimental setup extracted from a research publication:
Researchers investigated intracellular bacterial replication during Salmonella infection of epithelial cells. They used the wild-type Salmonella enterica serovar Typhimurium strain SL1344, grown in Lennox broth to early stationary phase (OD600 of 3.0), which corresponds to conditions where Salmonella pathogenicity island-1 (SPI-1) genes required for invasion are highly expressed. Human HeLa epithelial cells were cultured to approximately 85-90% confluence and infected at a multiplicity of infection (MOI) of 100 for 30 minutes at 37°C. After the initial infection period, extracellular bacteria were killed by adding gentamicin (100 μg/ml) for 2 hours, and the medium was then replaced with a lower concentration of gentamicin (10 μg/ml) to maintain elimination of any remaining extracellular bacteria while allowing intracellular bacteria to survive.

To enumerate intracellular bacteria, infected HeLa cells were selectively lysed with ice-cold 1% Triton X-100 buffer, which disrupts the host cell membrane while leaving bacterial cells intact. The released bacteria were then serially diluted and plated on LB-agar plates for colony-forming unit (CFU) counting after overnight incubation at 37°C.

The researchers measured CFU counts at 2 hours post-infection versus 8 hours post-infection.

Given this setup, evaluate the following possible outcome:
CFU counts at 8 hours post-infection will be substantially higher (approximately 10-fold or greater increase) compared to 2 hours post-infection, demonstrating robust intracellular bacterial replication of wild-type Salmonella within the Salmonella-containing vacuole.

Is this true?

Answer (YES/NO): NO